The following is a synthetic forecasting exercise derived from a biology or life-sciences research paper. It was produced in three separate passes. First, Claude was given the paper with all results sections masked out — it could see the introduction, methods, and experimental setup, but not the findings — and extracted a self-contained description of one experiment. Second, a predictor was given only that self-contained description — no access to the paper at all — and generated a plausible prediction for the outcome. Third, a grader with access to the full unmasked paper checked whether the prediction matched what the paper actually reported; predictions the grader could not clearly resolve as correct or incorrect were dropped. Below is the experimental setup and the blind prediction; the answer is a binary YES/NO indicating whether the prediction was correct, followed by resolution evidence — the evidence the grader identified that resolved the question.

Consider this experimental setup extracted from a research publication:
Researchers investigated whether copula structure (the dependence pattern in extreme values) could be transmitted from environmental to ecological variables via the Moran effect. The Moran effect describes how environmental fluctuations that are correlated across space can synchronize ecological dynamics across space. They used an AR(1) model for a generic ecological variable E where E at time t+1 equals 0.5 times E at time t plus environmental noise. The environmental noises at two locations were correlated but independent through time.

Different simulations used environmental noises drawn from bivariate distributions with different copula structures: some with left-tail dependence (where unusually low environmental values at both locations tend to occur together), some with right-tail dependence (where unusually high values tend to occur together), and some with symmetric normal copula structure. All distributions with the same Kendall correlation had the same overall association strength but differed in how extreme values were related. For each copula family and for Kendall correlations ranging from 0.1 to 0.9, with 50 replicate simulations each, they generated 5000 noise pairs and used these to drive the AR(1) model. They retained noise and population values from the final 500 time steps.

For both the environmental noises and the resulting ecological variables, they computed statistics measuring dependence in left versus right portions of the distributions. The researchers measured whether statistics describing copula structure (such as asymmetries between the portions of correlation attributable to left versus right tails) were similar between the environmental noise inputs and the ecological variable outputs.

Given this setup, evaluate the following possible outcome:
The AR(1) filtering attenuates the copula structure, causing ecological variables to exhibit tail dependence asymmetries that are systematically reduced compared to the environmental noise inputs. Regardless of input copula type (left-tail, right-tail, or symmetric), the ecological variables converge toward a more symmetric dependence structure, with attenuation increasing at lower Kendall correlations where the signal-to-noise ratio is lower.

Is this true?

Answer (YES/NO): NO